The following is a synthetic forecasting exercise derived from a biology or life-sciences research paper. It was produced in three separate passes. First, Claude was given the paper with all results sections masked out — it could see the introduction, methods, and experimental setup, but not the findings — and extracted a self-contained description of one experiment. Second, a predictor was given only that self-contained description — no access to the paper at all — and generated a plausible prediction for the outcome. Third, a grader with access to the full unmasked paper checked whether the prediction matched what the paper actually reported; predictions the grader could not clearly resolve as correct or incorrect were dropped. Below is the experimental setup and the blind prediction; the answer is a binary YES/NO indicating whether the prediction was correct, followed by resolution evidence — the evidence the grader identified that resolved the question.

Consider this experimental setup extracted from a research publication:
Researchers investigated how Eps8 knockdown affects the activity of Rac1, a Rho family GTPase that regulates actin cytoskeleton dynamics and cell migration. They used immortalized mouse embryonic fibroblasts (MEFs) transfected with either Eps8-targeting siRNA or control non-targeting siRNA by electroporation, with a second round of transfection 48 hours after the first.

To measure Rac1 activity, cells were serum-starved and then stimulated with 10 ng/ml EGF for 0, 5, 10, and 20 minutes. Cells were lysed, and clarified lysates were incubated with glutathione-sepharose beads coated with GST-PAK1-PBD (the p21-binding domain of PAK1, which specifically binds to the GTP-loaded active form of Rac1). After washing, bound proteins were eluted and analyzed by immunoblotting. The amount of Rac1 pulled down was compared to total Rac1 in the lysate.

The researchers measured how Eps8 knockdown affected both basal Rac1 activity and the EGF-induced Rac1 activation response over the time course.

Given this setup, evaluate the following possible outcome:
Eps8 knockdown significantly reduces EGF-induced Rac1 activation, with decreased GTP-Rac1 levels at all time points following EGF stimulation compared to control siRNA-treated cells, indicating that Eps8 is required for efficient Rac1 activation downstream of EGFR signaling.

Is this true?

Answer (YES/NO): NO